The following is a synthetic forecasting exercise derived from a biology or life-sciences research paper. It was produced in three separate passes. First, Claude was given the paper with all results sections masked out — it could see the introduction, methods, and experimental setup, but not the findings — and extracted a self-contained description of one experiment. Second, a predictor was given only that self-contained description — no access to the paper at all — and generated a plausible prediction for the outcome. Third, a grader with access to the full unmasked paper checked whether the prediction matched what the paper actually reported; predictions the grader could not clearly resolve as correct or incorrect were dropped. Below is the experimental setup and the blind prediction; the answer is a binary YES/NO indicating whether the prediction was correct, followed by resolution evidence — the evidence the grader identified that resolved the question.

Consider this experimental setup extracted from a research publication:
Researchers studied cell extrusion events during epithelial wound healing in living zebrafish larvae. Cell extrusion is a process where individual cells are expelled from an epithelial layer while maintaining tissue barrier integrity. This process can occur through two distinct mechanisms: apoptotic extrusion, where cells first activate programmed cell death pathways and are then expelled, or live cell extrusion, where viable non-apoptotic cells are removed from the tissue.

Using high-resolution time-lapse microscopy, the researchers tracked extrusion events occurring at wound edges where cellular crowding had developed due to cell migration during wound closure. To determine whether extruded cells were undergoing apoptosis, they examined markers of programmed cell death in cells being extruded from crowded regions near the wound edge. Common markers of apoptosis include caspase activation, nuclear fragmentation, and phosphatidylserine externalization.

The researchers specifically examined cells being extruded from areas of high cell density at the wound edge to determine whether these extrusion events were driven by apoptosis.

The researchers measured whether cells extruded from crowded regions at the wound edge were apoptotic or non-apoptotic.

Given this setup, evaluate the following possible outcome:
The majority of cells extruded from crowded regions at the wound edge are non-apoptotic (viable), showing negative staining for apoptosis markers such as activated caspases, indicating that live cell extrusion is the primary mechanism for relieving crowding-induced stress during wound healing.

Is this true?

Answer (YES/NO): YES